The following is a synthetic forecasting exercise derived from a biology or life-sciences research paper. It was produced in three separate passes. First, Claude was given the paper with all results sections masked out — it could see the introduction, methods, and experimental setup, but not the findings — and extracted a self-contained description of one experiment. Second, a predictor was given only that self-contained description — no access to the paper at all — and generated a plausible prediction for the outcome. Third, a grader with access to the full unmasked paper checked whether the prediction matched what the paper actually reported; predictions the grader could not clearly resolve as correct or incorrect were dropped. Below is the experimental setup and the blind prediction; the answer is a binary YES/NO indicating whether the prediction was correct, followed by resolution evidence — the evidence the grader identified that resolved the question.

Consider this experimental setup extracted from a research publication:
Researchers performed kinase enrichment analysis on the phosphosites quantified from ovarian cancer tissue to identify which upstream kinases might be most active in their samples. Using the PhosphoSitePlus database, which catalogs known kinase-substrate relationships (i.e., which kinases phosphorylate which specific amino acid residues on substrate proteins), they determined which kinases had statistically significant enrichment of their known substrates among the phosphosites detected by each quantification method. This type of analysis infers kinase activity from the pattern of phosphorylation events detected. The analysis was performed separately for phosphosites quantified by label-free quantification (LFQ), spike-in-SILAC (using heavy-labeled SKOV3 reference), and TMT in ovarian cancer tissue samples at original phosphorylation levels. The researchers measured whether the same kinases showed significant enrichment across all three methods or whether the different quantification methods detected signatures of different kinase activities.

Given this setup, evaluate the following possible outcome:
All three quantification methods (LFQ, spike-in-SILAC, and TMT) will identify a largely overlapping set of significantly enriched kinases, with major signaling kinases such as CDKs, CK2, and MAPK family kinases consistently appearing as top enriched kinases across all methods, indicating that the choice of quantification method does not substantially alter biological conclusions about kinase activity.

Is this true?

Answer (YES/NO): NO